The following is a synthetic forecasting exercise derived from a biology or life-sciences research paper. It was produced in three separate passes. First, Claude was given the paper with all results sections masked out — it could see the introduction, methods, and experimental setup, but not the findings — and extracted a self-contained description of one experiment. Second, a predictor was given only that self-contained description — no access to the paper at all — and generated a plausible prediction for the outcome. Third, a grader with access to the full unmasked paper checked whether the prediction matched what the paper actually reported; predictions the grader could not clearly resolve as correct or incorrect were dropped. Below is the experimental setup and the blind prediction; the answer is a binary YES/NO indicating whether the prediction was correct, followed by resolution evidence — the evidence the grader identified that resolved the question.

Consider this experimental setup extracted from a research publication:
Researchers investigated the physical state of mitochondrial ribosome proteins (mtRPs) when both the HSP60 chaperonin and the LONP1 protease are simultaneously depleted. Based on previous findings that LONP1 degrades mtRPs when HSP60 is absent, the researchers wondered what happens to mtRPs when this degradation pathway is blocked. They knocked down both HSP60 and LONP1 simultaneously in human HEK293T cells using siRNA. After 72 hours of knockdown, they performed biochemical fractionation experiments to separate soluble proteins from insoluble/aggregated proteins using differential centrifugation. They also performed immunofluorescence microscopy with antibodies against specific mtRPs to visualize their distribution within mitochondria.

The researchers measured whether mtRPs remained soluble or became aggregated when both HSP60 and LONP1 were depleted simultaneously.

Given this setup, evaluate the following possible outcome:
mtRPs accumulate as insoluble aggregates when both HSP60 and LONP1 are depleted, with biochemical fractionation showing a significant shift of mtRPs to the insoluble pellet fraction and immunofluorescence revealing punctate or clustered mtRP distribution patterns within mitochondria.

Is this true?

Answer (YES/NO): YES